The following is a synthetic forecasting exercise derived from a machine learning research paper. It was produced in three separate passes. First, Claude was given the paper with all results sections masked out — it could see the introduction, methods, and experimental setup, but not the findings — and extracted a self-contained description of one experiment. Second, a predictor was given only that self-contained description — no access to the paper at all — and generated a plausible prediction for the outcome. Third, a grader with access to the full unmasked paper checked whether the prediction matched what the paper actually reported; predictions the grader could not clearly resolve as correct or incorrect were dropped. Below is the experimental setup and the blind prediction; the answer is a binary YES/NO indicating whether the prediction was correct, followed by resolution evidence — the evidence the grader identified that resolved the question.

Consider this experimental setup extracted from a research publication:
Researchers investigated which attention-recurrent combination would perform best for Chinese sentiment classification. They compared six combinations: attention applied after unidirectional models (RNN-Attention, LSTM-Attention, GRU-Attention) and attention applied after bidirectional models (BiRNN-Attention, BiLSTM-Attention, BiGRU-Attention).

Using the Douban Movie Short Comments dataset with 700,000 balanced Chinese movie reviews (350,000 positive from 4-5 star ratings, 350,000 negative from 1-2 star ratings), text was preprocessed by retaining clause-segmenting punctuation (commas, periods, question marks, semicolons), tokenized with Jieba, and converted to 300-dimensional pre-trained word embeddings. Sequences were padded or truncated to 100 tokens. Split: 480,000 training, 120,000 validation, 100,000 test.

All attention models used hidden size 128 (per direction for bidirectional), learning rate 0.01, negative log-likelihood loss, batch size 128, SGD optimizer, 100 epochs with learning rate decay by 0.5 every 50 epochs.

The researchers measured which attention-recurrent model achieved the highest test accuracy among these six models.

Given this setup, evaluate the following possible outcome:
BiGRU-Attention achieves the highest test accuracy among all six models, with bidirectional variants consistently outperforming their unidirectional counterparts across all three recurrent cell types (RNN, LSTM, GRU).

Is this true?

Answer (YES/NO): NO